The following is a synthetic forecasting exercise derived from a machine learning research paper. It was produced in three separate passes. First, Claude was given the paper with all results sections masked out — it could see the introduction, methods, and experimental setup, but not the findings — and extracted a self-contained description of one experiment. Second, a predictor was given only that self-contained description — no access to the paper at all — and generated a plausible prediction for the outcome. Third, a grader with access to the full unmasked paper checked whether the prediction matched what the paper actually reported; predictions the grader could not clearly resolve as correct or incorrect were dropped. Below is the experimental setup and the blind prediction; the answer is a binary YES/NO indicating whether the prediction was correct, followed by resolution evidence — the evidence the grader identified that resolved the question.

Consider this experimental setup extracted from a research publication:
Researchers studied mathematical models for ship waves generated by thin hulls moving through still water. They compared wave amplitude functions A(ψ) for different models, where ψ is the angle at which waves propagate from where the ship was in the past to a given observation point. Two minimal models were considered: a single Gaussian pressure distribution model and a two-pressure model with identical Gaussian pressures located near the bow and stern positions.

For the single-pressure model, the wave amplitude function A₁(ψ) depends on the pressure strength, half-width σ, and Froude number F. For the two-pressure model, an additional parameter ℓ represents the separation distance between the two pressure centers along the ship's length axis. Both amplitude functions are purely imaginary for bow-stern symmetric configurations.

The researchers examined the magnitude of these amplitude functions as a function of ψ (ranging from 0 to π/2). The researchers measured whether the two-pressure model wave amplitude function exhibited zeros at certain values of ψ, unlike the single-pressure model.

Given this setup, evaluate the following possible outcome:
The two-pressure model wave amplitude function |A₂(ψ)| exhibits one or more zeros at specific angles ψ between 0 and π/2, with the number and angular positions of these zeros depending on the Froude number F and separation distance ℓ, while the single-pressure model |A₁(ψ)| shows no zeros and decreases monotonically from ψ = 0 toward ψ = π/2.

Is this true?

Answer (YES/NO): NO